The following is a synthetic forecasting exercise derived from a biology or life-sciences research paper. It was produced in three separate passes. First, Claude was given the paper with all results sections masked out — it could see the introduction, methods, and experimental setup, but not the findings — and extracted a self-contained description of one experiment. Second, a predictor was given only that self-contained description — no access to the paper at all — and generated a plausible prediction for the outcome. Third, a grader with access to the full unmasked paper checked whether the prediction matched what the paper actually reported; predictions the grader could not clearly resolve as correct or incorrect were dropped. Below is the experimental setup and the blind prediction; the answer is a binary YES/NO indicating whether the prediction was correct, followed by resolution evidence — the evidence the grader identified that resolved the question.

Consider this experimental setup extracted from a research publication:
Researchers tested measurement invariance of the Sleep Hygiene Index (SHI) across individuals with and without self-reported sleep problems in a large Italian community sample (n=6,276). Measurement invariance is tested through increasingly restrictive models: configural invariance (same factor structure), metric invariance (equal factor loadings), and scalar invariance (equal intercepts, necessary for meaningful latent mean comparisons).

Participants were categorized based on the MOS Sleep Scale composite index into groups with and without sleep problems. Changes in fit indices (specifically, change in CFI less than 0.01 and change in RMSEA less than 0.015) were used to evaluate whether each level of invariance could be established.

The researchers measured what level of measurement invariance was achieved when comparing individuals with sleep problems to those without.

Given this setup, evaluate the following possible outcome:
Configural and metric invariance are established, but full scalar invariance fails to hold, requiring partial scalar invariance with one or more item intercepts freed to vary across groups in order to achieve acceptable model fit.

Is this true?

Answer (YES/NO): NO